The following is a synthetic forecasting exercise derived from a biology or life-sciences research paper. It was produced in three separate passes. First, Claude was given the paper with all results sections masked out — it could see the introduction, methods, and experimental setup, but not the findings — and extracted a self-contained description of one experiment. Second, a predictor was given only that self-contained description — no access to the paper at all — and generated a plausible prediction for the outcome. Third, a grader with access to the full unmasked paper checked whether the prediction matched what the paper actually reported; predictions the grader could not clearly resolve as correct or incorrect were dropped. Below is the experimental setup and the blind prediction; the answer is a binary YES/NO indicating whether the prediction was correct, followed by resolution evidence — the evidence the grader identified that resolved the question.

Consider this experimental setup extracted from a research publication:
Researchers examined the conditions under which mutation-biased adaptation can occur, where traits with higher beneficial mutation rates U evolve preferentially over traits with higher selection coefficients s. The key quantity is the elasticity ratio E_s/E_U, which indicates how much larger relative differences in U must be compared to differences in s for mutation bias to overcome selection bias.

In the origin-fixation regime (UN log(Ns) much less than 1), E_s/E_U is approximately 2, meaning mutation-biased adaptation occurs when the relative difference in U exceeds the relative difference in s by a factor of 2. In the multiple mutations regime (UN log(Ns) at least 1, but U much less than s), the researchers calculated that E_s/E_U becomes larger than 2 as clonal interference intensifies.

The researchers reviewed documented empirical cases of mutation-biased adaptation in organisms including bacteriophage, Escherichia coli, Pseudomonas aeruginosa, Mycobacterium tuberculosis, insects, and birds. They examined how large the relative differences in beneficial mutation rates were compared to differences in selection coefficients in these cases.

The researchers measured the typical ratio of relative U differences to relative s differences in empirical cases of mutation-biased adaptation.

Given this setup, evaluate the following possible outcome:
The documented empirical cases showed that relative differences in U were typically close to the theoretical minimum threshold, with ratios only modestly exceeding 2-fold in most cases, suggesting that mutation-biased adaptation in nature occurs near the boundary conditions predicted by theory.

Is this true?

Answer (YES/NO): NO